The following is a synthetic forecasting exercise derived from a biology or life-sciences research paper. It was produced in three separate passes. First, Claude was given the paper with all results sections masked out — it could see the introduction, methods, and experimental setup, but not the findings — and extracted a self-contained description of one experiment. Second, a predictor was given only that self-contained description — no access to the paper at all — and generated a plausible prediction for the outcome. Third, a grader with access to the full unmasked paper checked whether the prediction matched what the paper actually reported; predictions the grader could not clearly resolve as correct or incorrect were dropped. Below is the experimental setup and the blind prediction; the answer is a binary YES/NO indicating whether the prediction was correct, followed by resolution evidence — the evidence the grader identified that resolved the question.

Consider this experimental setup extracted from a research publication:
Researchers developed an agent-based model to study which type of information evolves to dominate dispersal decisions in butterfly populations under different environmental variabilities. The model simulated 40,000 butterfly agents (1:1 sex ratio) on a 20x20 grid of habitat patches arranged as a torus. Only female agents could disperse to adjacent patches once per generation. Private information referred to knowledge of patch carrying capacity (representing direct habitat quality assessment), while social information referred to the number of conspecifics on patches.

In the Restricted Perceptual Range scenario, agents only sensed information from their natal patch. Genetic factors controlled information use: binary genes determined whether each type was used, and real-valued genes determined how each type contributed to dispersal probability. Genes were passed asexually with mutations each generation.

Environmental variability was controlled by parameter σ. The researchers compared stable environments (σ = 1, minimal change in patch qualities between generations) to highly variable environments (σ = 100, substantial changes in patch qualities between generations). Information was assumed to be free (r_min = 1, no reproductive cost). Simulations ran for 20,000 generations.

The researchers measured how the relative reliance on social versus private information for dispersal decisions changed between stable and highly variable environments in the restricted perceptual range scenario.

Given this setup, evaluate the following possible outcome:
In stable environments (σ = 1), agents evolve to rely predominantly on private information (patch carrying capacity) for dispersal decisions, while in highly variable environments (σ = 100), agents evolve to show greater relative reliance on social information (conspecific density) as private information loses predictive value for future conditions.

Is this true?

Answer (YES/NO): NO